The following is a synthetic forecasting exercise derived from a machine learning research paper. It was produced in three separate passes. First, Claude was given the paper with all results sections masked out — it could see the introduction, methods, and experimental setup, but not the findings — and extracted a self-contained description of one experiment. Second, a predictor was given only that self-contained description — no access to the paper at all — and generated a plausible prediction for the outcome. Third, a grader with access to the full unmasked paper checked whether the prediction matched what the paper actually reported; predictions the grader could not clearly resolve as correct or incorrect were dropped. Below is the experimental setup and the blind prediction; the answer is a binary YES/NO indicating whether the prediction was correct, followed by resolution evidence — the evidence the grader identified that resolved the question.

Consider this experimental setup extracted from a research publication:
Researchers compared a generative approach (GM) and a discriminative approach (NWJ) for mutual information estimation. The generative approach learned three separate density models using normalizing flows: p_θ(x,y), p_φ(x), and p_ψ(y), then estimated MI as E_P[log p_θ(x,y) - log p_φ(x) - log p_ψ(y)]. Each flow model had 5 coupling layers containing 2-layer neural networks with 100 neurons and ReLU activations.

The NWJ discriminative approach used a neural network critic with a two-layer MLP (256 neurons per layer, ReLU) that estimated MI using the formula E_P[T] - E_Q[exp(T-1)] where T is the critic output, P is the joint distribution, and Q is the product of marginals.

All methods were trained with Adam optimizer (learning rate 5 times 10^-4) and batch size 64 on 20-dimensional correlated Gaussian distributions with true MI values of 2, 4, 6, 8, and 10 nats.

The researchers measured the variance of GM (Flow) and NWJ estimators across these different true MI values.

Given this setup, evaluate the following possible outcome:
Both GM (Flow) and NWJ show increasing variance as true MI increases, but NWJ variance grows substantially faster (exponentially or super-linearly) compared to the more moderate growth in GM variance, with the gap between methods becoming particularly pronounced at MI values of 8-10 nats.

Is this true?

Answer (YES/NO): YES